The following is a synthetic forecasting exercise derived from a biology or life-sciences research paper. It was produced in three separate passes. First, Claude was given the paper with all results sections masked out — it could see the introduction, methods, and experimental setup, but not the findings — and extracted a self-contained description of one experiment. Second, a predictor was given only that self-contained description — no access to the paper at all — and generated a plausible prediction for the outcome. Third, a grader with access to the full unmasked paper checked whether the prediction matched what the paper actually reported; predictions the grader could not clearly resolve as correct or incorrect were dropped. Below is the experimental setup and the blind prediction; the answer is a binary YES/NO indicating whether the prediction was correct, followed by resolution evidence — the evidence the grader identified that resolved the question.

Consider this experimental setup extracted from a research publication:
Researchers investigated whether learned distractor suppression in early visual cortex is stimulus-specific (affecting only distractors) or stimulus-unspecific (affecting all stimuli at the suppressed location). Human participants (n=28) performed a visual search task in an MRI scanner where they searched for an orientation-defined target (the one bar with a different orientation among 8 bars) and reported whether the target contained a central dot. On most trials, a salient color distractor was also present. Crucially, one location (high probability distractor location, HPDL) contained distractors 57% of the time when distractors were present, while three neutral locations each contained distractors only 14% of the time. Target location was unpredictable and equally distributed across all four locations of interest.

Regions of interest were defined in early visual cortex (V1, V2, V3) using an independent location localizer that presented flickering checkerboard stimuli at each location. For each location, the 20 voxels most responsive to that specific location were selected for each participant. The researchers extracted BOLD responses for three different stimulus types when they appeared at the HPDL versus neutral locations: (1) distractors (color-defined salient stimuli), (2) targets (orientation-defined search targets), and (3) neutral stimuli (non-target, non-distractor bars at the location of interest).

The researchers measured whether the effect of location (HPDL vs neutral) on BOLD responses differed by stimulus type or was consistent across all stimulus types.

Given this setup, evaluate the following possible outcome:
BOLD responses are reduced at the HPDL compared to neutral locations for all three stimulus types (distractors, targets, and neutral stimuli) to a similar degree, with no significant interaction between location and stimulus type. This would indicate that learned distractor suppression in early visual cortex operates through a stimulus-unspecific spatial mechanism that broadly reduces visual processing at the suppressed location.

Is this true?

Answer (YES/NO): YES